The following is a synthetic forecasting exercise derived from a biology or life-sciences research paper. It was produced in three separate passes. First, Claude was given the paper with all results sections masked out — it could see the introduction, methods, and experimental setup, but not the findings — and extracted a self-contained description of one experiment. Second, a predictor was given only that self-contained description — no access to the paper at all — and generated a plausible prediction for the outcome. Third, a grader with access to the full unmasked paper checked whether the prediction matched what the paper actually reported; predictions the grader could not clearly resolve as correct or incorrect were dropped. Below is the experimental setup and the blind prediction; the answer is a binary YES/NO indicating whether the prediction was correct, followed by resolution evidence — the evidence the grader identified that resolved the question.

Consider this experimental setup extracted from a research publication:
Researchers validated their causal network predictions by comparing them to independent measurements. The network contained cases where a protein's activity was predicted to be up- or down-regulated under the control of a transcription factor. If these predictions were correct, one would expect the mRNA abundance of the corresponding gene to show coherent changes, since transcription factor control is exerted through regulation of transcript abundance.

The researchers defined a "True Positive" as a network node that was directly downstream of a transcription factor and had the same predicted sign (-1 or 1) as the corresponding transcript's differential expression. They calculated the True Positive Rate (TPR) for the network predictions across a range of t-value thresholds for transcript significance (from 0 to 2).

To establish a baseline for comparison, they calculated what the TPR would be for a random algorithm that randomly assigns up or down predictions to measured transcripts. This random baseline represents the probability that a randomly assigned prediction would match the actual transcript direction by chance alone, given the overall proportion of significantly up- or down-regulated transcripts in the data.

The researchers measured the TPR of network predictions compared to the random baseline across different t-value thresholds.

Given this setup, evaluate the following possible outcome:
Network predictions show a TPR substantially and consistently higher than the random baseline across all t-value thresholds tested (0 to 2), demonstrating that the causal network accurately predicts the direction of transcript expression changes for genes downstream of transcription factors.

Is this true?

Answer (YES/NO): NO